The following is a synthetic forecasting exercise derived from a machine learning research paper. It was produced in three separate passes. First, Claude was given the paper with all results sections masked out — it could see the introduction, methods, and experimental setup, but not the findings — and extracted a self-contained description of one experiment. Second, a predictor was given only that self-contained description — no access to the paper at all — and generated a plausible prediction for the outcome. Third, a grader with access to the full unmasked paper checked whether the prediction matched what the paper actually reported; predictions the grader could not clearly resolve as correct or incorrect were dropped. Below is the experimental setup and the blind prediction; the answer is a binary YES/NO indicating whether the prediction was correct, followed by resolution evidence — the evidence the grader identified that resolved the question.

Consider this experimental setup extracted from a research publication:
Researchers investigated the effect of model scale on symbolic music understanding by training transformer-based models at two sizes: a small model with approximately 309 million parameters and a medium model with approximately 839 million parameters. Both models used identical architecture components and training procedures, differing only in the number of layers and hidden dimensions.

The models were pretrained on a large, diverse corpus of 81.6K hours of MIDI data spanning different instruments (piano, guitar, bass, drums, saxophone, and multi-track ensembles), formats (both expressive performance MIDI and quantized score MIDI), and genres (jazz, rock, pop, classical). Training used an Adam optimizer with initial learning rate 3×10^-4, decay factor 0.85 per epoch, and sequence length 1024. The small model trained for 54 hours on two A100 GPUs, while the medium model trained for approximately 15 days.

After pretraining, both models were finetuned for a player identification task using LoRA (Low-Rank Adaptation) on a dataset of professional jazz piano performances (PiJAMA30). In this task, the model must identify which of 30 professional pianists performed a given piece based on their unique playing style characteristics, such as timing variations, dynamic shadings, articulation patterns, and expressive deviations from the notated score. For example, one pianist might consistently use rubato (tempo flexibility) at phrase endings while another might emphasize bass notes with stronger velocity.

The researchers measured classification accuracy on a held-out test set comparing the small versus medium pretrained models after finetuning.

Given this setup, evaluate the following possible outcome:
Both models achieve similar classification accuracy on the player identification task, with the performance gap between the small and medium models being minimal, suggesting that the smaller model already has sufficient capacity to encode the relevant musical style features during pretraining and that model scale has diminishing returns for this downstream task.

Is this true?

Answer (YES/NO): NO